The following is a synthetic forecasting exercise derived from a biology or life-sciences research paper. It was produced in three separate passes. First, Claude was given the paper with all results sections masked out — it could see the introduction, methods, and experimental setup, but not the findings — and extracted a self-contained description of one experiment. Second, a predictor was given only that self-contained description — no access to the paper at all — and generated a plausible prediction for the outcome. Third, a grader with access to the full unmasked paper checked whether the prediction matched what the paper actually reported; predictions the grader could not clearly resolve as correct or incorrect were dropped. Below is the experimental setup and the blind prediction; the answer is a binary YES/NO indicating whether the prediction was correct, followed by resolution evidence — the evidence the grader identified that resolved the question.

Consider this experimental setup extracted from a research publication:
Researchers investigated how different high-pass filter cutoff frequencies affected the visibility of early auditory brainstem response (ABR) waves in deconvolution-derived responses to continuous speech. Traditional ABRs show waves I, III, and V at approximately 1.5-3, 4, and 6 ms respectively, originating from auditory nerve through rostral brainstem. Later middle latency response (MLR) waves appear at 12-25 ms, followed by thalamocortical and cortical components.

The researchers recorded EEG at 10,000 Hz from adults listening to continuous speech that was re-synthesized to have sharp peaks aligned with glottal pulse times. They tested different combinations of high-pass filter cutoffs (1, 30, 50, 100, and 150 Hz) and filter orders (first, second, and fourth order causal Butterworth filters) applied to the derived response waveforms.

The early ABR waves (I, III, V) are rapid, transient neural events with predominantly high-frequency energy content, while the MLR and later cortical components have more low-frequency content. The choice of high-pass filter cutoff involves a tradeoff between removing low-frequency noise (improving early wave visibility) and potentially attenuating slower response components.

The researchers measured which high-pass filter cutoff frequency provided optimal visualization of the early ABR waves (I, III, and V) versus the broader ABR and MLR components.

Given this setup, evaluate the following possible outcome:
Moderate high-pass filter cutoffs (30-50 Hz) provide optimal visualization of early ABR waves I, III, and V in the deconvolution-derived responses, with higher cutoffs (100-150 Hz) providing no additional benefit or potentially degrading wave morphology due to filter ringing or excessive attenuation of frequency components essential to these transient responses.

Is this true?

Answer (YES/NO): NO